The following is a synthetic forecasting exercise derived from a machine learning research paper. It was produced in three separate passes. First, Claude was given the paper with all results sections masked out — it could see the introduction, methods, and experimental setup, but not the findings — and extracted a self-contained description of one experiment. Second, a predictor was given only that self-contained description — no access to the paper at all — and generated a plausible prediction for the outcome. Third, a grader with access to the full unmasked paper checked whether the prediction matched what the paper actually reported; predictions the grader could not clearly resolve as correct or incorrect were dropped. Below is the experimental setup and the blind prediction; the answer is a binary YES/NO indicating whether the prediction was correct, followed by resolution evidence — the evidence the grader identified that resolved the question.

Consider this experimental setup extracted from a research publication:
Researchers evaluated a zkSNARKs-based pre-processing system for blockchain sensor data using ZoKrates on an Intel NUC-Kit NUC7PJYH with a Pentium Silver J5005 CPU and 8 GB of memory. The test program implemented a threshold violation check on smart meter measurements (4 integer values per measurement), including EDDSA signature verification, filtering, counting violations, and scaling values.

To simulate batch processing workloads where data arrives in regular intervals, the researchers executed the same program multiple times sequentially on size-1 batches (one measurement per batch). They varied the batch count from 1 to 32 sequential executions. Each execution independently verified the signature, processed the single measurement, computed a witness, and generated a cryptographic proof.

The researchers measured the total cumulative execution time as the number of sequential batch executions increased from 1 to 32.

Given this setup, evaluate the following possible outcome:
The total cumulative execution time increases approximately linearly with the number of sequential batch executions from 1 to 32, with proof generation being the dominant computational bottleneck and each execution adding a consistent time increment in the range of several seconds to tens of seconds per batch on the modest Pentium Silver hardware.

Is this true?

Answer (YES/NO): YES